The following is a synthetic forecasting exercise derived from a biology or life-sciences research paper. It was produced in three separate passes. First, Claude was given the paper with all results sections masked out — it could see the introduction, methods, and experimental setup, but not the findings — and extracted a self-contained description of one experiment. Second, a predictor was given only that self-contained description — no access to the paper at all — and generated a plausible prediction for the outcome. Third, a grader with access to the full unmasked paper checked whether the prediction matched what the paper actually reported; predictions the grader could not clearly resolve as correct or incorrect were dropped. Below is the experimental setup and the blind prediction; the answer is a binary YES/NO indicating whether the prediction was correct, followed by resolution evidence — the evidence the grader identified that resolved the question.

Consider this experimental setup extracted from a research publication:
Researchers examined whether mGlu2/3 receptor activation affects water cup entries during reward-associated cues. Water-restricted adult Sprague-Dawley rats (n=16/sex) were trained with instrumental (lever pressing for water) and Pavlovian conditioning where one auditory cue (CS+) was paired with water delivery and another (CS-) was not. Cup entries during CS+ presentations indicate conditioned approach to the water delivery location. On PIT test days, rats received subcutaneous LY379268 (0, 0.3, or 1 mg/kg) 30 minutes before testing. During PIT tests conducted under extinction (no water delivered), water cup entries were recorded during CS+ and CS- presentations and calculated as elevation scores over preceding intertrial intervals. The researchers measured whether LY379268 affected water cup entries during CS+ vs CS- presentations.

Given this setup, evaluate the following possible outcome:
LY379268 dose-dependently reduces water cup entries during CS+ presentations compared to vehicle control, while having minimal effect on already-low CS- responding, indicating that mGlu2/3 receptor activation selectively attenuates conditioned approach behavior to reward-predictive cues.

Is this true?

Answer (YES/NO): YES